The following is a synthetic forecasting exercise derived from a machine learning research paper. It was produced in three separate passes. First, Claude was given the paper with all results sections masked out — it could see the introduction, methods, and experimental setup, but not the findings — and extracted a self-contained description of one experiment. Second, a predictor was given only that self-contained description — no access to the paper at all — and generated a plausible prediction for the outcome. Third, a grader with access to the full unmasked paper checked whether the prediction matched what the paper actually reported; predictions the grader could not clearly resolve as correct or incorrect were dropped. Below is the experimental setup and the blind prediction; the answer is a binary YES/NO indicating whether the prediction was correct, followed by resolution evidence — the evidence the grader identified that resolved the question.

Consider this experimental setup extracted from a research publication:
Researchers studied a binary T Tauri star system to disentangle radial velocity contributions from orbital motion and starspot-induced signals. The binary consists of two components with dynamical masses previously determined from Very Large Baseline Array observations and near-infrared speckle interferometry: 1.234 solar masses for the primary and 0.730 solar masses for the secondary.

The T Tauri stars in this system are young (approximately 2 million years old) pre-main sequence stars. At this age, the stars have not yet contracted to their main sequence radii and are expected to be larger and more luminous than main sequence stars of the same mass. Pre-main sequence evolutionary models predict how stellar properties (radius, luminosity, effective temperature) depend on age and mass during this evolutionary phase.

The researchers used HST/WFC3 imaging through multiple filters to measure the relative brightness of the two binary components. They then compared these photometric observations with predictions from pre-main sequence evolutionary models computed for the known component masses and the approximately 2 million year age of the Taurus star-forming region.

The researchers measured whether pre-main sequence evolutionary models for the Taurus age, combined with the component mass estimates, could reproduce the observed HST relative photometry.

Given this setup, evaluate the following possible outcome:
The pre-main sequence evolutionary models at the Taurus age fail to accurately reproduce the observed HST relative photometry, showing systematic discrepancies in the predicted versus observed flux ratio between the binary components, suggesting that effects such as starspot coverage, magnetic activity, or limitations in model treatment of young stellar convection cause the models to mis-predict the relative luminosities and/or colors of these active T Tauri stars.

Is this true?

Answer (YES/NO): NO